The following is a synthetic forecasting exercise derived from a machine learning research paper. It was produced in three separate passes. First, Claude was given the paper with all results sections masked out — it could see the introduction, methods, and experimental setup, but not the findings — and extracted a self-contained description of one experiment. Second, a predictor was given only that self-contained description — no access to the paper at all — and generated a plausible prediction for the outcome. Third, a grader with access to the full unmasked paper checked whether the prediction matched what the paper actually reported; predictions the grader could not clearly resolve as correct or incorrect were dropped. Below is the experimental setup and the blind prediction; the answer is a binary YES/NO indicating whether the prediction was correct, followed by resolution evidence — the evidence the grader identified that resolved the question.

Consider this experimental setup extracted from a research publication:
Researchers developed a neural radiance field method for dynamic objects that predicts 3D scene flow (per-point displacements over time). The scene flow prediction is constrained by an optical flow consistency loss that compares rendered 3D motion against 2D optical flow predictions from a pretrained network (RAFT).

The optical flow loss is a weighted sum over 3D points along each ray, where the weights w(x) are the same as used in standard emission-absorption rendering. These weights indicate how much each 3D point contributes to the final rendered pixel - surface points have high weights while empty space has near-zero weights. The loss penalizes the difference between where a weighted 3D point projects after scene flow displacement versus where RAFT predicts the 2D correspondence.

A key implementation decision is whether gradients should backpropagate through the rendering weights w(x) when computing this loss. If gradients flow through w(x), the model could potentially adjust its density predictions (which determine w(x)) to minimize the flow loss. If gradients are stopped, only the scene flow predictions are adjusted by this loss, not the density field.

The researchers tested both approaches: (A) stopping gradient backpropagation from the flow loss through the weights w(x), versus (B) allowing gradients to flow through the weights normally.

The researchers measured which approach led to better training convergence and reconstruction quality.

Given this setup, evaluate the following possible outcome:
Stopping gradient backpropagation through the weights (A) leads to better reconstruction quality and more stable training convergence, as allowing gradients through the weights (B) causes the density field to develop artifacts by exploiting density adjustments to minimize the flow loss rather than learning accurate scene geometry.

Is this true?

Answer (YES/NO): NO